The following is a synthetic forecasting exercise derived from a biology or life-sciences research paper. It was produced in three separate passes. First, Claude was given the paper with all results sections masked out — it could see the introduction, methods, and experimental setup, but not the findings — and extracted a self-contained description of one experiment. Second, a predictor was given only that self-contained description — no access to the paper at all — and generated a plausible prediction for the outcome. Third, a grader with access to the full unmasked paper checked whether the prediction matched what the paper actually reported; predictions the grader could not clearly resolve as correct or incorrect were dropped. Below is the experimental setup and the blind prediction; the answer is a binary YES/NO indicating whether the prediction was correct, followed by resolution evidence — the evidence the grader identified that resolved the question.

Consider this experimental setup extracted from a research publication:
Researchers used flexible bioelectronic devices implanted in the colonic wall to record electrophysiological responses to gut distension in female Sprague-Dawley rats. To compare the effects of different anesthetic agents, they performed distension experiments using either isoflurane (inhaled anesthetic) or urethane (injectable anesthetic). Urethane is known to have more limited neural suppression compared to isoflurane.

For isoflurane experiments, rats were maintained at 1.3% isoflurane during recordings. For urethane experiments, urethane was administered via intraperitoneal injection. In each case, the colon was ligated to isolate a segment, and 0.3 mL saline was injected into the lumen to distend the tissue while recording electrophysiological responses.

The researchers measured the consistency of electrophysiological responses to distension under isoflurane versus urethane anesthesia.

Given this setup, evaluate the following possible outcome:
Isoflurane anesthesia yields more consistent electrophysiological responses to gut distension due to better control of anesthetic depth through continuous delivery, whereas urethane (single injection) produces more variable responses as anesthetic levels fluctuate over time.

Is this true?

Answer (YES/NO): NO